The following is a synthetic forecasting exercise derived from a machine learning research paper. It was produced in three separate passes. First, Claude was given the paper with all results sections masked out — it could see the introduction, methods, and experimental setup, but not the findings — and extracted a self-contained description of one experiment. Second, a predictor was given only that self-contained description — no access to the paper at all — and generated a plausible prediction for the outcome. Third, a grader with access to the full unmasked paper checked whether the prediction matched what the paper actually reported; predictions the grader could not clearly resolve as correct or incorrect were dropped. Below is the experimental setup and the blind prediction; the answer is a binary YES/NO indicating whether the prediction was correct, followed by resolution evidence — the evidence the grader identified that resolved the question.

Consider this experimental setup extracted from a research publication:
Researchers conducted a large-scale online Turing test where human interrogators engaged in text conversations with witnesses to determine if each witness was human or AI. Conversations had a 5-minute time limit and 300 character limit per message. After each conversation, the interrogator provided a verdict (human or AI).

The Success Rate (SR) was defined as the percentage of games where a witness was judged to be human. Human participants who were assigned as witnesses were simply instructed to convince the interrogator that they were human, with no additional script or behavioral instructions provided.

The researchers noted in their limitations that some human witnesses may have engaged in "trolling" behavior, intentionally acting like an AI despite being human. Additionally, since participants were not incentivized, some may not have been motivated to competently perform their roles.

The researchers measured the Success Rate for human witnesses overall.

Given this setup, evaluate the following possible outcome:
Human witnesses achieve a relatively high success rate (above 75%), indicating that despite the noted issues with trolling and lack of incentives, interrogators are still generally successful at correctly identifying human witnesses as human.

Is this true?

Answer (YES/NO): NO